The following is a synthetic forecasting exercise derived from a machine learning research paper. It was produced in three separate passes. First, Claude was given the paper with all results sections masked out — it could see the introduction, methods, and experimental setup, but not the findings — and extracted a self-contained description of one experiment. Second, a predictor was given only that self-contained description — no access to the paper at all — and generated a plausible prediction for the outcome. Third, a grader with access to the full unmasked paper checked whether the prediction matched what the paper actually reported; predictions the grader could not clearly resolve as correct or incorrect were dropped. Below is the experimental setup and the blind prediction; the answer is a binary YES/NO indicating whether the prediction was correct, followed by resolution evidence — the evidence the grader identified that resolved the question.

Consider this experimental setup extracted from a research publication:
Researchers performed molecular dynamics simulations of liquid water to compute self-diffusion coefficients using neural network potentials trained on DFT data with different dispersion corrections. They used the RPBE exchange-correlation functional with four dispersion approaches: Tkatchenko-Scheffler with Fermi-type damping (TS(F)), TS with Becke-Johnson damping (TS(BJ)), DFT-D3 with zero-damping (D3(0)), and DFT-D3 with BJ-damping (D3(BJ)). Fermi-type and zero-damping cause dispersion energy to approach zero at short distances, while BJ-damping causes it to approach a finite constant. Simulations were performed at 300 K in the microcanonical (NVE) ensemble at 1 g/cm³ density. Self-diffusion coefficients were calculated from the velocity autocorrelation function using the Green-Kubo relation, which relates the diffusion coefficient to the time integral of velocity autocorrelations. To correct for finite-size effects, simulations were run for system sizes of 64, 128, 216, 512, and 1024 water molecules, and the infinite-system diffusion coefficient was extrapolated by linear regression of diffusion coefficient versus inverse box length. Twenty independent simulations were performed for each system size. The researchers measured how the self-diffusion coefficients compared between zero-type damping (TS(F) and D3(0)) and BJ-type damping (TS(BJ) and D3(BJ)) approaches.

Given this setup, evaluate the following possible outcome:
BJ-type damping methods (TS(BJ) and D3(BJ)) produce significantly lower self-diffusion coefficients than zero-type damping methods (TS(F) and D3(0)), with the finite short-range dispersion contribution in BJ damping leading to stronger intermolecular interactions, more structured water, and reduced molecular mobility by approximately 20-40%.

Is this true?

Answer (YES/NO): NO